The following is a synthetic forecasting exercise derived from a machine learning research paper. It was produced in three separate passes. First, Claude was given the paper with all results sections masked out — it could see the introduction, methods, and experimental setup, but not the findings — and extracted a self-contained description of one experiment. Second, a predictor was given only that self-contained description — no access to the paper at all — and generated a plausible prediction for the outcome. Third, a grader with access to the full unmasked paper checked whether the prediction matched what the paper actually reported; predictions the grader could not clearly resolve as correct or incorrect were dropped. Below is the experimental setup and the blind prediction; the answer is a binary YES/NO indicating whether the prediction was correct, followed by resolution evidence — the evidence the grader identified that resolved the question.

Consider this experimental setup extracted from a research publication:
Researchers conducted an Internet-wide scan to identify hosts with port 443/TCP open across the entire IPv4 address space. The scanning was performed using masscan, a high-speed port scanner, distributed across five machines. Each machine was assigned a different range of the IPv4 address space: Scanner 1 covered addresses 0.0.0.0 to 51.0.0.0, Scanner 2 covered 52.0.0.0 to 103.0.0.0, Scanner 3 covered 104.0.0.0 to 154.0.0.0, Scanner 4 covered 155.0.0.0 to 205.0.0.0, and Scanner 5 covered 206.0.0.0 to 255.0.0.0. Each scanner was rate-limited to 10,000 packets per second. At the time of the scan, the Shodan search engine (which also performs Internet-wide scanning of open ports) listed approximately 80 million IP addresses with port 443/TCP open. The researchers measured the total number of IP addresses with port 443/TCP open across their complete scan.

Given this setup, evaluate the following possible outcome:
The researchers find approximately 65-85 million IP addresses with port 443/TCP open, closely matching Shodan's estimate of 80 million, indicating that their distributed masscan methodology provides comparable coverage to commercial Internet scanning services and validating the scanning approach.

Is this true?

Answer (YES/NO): NO